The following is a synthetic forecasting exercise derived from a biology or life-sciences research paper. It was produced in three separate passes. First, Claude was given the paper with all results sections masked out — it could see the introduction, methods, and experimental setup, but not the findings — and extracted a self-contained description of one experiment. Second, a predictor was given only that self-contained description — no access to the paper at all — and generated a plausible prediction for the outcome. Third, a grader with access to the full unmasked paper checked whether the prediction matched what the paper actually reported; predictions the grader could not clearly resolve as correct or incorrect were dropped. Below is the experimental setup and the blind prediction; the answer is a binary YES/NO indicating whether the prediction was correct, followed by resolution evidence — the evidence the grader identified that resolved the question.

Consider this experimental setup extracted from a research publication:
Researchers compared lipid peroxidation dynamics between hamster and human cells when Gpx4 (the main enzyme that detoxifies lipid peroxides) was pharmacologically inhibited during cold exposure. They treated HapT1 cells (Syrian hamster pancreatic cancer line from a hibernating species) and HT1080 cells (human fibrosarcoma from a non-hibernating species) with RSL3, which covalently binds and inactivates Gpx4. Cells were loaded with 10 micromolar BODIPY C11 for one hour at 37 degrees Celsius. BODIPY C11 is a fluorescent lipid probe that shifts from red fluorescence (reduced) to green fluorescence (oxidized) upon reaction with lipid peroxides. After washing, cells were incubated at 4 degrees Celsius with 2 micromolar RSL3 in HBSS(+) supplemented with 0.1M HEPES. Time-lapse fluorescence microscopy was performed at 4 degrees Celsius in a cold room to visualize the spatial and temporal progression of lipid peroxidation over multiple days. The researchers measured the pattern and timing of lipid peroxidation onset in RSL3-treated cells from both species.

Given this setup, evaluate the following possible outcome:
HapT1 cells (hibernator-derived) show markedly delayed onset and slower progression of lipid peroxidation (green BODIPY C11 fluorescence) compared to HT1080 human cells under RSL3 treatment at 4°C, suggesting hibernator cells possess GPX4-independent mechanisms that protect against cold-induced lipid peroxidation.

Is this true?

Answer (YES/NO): YES